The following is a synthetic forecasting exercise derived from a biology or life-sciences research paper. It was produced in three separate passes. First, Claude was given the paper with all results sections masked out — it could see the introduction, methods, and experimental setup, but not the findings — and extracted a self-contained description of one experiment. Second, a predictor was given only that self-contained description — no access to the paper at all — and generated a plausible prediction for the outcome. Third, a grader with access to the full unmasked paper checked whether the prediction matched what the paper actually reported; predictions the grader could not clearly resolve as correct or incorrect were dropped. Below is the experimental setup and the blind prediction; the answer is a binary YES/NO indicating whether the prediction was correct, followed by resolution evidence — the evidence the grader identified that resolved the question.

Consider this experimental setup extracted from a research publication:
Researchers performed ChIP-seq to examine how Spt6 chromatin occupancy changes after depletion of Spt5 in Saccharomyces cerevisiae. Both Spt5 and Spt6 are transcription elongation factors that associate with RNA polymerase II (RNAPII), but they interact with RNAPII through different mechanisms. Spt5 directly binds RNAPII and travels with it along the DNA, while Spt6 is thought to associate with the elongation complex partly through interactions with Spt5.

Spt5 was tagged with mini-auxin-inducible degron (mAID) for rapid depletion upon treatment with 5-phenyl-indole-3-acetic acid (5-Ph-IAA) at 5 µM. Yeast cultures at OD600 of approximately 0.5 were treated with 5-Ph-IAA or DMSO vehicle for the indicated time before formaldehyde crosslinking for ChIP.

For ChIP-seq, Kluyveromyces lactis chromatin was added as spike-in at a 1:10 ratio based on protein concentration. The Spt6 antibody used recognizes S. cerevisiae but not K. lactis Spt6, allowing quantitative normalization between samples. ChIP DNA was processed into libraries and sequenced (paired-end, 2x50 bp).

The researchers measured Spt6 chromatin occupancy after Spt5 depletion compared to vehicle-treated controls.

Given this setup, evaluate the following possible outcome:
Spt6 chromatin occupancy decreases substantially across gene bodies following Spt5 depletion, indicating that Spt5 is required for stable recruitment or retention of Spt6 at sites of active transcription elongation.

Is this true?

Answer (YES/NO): YES